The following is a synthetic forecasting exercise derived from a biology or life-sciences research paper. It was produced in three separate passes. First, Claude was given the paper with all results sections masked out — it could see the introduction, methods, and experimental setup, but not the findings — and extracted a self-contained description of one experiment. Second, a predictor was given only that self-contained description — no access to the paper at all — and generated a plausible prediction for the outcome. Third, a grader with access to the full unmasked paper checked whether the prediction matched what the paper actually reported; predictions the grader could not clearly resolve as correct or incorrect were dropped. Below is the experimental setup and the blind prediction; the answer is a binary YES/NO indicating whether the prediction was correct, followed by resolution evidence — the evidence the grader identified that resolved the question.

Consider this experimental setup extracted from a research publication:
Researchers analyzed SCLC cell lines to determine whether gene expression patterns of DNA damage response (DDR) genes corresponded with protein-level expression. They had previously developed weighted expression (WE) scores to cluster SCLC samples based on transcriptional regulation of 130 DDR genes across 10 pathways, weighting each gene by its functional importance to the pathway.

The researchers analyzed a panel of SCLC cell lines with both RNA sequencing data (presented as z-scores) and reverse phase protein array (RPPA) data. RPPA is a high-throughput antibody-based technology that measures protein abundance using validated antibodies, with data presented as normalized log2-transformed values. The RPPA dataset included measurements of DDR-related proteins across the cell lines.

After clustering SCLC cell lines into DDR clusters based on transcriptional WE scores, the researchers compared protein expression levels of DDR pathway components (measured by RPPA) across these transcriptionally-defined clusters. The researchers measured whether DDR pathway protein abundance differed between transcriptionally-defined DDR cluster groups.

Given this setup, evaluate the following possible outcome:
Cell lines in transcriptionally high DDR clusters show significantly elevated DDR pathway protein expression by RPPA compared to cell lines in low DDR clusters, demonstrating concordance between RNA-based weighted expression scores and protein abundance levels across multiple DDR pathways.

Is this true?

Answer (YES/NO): YES